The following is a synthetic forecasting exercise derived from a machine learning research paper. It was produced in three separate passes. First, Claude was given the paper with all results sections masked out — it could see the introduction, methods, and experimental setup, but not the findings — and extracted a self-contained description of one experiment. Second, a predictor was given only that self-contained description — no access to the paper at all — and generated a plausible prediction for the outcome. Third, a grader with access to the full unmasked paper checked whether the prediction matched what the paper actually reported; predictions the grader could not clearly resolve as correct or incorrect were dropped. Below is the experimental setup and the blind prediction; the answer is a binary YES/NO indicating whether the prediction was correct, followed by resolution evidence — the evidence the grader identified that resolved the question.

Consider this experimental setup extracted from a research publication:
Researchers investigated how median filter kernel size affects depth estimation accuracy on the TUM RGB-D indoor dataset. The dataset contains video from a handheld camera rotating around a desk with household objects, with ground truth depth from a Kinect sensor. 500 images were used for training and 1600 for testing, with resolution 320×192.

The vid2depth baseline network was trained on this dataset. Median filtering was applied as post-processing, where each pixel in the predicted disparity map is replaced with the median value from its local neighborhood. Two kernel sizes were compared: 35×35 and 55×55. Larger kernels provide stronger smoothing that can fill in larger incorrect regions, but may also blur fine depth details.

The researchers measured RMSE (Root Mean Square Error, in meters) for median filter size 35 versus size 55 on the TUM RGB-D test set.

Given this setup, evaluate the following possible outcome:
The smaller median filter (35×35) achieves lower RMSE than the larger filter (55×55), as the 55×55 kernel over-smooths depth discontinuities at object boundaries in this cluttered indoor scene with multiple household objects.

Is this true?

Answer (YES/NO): NO